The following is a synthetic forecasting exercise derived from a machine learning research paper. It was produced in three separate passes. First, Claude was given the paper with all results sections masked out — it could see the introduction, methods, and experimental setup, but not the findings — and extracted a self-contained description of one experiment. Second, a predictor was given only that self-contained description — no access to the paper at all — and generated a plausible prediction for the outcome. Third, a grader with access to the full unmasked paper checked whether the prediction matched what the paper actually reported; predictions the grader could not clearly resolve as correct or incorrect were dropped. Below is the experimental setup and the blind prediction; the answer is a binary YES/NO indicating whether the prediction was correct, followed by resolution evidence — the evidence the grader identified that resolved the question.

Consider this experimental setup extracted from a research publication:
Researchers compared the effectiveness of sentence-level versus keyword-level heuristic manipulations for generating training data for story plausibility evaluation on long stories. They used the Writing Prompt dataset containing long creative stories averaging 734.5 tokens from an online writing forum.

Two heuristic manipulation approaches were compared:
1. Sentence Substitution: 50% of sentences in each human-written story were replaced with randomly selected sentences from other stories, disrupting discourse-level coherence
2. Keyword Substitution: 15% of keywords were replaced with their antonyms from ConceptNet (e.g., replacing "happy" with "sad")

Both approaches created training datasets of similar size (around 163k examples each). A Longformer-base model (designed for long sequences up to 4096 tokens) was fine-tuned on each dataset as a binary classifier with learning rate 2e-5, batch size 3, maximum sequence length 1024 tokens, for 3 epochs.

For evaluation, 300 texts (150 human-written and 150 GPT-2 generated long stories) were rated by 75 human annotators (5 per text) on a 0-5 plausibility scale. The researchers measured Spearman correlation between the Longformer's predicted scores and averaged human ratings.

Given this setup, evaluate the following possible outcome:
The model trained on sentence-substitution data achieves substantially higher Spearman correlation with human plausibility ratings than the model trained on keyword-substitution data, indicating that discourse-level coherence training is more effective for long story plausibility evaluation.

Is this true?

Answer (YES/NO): NO